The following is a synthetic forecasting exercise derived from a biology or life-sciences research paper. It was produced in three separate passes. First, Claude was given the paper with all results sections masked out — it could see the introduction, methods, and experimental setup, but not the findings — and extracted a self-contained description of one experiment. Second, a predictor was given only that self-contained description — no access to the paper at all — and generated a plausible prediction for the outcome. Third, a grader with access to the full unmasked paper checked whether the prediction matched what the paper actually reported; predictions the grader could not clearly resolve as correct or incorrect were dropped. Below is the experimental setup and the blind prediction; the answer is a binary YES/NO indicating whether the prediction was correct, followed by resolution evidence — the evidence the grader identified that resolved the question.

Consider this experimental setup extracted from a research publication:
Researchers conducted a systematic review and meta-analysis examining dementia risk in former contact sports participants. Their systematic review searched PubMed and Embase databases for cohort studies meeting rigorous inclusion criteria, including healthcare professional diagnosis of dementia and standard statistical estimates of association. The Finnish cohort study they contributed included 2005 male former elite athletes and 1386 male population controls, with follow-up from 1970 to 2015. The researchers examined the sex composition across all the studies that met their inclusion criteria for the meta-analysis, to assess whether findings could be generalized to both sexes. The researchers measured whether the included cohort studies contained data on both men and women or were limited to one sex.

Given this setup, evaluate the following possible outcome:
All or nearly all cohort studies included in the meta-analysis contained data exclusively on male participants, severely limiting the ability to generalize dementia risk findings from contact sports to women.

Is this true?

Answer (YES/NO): YES